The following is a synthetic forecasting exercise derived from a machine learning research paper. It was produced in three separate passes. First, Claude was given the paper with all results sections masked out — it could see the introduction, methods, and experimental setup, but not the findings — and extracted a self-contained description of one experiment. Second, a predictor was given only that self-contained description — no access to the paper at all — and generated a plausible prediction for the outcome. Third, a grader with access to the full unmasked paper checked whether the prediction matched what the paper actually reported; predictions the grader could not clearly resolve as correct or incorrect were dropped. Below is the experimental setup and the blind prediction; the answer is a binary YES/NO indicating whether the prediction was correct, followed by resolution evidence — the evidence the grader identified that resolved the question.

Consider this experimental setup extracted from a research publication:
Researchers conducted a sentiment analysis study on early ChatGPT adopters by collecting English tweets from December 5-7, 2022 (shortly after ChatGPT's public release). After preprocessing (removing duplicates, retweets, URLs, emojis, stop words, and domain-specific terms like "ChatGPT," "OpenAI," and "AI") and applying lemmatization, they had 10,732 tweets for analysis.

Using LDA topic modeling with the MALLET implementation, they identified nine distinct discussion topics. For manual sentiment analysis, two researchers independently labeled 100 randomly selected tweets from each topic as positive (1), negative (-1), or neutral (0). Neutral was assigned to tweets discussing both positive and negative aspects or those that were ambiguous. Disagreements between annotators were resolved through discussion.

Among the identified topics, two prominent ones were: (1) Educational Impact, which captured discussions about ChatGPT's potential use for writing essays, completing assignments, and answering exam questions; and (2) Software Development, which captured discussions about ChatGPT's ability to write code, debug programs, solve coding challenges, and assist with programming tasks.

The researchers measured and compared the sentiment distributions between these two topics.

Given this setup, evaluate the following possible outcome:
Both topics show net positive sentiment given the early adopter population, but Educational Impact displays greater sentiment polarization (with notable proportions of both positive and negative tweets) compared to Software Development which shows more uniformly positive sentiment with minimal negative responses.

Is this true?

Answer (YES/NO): YES